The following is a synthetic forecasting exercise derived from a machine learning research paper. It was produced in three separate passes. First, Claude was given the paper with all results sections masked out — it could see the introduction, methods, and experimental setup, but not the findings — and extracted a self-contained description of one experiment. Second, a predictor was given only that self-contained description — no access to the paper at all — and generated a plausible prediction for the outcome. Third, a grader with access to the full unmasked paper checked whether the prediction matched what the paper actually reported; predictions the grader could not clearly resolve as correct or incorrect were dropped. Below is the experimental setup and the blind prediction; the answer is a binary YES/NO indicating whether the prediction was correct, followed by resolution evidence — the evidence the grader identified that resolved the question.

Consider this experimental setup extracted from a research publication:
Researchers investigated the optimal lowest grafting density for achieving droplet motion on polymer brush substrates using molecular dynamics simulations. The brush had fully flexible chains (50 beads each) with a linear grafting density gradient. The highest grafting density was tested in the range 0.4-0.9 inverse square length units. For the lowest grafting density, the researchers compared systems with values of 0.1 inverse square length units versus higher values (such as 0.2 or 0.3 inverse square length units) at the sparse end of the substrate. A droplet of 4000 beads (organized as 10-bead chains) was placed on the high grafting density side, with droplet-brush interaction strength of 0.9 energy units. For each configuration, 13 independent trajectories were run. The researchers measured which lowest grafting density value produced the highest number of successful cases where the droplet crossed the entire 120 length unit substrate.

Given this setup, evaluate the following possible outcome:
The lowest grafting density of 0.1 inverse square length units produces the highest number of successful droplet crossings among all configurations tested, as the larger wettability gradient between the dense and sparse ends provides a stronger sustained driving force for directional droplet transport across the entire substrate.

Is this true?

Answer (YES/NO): YES